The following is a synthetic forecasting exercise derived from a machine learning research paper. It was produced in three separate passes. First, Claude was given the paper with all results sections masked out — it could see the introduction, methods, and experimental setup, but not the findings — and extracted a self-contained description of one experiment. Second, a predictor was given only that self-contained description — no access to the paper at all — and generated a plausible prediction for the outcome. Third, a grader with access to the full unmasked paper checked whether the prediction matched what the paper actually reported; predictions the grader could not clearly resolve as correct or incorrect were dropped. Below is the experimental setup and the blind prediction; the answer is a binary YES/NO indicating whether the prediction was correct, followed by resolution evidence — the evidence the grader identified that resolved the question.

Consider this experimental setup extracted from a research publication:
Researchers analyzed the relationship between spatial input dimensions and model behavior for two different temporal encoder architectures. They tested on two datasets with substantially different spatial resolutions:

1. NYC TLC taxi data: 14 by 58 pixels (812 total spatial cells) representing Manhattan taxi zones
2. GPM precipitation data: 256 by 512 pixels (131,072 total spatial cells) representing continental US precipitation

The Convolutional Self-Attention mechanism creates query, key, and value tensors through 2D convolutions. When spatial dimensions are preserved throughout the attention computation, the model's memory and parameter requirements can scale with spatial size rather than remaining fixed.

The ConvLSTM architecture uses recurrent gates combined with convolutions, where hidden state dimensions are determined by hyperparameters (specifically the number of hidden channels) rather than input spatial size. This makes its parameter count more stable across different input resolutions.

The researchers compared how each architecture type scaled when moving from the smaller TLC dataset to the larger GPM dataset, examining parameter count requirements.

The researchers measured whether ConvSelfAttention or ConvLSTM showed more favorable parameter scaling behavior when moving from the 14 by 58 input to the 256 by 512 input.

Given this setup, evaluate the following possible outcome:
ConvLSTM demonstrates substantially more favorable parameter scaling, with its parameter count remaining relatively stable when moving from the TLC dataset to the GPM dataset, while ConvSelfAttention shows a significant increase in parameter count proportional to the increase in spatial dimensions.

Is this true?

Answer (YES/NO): NO